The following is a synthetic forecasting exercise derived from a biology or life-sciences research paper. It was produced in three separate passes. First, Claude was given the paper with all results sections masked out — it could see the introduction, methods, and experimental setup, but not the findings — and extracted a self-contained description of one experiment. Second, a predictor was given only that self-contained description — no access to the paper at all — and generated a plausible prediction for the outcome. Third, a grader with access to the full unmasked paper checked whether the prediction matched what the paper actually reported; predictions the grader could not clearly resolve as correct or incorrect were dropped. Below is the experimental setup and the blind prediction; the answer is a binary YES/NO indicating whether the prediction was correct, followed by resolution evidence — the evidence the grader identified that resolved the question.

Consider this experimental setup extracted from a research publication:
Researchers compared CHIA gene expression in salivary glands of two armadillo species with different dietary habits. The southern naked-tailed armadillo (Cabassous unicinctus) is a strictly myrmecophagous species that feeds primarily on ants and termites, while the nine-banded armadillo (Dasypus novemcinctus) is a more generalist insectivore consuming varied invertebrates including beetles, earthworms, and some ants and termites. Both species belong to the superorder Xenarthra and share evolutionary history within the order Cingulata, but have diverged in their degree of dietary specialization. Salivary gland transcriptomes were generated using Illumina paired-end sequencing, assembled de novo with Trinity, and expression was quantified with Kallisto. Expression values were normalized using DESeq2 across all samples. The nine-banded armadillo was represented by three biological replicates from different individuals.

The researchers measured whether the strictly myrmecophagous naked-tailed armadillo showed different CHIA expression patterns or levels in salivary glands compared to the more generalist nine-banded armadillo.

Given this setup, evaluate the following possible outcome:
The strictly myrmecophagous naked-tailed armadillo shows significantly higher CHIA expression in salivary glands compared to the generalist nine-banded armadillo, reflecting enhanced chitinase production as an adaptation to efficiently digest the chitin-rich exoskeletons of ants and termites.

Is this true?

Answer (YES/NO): NO